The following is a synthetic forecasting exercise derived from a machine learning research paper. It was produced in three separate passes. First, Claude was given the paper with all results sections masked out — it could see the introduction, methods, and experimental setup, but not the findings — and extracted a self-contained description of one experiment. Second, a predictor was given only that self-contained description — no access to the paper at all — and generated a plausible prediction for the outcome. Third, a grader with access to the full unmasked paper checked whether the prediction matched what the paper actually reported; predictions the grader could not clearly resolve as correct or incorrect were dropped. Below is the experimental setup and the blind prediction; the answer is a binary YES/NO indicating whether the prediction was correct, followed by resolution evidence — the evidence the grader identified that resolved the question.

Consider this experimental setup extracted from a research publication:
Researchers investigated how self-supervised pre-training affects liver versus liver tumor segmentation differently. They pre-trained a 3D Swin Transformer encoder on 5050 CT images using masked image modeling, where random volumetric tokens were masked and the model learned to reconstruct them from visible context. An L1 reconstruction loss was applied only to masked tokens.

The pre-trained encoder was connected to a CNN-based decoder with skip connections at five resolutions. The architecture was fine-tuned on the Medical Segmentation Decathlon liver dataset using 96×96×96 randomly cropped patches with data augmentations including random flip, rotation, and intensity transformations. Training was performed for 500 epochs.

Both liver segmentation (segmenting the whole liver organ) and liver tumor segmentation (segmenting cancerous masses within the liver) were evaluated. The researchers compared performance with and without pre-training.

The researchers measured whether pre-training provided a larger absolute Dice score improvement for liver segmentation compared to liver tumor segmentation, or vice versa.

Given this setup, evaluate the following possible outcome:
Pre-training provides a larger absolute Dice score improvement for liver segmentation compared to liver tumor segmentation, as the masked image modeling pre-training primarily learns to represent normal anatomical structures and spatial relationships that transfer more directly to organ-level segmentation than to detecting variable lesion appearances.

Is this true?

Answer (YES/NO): NO